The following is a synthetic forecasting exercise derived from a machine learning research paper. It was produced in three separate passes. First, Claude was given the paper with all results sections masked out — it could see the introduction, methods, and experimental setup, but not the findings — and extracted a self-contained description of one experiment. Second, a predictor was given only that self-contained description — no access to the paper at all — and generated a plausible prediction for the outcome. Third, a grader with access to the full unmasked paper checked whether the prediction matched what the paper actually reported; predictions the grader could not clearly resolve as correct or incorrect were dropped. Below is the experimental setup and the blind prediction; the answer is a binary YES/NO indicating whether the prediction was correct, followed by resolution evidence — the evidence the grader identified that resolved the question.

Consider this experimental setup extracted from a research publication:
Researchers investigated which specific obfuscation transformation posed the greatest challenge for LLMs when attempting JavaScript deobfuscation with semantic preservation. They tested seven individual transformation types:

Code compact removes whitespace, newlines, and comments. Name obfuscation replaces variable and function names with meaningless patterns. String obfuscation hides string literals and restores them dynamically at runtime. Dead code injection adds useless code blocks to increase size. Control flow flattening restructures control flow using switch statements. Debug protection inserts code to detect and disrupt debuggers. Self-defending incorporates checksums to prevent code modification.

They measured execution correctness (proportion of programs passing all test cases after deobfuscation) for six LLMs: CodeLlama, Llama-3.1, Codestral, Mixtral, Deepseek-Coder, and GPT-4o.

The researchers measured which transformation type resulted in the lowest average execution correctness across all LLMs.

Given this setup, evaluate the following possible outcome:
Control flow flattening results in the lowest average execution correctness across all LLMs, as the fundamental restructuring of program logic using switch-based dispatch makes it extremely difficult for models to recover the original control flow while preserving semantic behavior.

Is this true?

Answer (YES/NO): NO